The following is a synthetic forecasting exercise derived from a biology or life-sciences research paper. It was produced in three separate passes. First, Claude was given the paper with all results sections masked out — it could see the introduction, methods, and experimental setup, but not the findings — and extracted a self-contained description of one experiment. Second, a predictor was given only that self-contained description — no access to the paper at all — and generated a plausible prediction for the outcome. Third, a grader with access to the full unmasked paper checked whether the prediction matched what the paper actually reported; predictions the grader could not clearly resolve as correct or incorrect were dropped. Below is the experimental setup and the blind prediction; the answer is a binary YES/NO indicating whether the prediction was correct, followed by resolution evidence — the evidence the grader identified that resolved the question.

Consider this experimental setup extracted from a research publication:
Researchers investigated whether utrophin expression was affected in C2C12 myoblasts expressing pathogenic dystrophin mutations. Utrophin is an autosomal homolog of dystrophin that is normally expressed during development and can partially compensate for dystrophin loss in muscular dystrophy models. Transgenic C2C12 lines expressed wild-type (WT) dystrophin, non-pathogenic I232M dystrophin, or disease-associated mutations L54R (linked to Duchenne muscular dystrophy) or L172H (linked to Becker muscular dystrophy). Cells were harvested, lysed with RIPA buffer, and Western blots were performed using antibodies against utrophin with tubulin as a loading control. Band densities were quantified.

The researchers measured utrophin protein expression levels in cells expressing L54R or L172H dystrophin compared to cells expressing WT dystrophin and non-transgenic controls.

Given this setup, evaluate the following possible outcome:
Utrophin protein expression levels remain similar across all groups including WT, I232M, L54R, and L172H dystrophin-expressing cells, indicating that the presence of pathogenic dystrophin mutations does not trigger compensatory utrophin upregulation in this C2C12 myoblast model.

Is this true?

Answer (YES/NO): YES